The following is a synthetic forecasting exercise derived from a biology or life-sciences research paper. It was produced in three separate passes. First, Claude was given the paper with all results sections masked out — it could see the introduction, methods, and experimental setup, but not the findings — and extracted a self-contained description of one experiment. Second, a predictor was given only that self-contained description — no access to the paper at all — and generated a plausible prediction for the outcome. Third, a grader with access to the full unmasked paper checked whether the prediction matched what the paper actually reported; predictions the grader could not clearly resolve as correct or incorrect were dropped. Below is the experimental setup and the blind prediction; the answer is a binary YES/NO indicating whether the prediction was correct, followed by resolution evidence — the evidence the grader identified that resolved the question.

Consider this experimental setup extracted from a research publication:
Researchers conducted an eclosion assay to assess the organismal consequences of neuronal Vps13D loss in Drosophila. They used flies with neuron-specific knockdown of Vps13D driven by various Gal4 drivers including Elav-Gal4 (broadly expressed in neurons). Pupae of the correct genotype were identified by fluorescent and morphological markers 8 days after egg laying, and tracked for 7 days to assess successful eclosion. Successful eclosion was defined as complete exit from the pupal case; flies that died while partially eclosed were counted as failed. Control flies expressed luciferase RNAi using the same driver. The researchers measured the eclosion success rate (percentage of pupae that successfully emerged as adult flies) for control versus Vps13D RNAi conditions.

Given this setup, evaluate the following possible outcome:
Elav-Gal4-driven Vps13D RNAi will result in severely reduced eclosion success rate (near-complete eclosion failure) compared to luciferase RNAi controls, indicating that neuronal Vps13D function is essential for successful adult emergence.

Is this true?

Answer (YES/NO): YES